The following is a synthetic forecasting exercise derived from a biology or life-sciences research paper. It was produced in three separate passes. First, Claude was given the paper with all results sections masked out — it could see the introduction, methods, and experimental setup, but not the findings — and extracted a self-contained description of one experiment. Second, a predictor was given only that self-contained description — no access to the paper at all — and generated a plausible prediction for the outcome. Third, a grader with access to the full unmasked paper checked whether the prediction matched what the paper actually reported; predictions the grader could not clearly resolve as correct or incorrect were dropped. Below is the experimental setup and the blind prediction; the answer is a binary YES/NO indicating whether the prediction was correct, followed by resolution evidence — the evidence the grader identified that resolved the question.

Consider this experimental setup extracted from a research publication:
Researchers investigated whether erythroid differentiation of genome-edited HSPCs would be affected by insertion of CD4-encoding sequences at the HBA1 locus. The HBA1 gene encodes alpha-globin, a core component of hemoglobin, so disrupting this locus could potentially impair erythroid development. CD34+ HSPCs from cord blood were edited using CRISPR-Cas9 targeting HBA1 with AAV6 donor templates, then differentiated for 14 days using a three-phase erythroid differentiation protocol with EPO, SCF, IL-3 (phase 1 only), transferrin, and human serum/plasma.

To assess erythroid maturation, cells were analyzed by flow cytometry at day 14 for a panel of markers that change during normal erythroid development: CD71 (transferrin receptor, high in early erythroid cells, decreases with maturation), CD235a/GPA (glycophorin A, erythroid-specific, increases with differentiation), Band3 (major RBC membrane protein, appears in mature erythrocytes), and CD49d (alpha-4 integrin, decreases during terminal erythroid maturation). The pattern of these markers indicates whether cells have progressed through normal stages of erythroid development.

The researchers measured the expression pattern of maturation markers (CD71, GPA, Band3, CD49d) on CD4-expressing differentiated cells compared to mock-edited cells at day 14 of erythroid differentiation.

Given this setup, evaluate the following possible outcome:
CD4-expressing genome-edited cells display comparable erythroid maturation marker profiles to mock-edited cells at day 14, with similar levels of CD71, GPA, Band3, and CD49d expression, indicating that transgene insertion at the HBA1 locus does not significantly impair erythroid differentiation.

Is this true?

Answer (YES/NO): YES